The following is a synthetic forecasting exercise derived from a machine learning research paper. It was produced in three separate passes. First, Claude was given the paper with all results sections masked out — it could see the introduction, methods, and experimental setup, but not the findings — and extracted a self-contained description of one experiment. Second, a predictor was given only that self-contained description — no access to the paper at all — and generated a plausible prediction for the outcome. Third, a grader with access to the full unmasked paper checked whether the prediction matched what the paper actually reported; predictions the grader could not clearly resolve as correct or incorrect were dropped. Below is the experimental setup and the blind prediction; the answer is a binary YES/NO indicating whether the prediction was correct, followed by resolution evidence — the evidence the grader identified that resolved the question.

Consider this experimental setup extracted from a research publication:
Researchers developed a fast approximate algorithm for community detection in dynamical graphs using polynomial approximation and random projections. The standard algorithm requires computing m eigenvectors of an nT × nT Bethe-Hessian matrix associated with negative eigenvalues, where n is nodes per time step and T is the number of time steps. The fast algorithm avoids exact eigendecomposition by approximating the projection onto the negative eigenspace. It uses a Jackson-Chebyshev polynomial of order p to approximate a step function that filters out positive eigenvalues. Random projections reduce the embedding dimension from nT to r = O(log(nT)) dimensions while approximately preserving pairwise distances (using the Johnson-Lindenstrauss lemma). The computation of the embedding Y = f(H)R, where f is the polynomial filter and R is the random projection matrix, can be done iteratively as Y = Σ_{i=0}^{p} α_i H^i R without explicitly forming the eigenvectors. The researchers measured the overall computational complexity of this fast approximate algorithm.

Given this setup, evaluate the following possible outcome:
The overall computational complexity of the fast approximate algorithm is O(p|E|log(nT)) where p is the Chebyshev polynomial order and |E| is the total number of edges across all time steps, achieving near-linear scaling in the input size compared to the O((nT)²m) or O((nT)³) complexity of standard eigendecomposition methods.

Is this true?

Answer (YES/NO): NO